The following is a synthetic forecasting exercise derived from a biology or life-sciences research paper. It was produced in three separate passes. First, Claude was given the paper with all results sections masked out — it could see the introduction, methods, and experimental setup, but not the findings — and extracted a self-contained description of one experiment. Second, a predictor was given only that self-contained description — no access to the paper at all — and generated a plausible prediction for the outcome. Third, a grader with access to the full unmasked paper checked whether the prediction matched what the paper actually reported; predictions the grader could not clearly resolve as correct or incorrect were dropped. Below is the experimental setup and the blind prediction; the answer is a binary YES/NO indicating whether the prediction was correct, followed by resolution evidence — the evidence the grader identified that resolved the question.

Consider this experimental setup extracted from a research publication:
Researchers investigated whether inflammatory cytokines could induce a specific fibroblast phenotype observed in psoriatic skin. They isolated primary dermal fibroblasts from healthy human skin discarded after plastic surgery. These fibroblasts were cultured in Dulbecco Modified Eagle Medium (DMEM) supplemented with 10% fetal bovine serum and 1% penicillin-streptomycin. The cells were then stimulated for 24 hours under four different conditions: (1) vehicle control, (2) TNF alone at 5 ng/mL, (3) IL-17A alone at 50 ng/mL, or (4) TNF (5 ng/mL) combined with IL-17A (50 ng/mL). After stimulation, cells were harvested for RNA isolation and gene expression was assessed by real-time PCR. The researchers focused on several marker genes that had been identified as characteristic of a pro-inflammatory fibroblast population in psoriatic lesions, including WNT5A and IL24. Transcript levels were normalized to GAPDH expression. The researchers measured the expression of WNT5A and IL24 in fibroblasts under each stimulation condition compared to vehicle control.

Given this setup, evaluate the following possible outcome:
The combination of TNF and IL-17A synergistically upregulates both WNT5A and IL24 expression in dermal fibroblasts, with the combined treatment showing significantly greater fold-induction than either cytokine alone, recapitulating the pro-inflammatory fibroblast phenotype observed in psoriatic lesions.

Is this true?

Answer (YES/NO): YES